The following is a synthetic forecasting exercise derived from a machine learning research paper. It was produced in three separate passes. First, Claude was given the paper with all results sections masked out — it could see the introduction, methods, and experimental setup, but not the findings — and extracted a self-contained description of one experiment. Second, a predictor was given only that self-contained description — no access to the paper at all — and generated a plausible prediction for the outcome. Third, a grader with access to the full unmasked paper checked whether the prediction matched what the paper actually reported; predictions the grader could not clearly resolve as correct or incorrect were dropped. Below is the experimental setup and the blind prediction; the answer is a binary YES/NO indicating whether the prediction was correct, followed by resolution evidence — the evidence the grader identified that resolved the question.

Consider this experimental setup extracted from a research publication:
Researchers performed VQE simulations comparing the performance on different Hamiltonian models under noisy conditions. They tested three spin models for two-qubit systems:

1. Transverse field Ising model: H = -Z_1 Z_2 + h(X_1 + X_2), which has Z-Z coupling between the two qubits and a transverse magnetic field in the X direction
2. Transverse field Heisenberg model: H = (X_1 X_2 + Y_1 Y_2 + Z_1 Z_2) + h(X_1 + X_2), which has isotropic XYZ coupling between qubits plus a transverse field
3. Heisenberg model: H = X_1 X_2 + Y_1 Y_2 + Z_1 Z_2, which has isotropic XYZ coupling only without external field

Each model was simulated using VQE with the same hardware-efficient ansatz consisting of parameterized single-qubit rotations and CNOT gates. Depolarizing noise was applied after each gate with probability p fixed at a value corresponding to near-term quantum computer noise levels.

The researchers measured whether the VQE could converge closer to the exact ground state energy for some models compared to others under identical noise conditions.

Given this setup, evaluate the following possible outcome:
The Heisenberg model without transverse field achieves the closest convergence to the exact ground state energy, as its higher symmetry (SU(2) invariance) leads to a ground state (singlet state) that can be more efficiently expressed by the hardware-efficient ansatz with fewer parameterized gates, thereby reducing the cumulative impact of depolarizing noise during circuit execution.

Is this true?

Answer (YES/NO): NO